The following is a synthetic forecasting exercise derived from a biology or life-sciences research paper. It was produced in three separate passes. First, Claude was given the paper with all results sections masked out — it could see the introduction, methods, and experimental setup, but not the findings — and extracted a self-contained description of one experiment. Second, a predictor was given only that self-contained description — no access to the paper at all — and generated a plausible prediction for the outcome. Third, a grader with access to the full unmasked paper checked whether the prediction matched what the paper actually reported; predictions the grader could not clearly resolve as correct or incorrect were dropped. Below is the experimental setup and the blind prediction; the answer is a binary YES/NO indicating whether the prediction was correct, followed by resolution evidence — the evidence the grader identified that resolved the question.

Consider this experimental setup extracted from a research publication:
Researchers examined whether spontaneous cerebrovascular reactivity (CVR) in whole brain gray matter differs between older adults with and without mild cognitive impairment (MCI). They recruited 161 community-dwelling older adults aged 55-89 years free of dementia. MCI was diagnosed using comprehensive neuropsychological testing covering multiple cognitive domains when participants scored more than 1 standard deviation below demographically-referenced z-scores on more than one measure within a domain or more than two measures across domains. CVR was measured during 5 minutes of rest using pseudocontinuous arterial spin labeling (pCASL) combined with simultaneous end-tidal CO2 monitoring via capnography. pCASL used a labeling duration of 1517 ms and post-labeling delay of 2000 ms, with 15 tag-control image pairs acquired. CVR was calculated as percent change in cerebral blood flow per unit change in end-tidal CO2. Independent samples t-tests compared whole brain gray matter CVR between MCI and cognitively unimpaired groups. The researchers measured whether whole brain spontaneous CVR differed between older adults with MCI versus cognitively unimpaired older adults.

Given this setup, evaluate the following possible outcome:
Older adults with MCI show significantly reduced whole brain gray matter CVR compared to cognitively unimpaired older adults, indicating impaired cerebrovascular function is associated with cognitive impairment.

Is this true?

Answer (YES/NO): NO